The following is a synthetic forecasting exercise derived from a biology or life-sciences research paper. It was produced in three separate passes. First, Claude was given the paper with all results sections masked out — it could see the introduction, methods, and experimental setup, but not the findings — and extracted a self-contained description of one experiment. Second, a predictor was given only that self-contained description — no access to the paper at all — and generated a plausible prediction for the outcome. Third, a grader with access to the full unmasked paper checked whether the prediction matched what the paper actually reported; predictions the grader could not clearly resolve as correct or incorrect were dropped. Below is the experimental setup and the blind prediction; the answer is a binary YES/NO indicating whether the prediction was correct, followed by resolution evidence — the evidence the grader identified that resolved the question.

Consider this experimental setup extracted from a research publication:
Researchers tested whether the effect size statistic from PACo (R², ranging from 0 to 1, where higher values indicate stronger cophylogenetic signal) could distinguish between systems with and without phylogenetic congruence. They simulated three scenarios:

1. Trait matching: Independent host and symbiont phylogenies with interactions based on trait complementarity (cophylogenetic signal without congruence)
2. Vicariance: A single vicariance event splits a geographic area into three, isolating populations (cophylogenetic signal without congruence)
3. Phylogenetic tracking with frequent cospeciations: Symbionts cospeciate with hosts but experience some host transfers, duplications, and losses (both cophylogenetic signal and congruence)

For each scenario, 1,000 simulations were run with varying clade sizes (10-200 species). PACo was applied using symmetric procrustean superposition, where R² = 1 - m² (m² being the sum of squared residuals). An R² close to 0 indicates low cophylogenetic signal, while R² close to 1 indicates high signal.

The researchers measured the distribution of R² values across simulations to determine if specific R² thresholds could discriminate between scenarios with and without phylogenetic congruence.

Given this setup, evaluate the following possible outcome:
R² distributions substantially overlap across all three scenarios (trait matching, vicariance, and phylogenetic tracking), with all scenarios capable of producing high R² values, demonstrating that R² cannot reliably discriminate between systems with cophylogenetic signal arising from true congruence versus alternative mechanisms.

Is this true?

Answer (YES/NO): NO